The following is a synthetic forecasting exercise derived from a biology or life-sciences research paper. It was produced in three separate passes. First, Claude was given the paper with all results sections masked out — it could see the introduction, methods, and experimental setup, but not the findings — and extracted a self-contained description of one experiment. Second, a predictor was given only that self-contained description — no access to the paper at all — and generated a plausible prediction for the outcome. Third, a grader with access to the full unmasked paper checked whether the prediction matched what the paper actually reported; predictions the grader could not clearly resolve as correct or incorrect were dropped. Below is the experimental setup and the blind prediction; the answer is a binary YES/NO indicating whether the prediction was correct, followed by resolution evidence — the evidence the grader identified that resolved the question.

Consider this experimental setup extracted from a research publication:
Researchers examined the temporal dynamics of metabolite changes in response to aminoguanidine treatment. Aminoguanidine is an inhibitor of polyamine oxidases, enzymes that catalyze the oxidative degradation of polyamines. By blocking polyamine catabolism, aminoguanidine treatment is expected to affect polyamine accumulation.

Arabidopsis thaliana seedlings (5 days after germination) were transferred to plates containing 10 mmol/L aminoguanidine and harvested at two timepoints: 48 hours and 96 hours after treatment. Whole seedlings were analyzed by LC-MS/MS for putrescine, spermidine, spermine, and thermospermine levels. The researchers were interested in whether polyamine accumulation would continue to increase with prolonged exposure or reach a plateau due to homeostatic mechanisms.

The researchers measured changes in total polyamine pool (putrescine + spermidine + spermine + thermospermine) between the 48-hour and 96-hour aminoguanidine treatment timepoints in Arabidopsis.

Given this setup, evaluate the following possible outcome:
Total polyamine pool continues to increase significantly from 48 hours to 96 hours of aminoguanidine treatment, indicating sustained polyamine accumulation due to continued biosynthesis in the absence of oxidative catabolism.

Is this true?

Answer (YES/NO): YES